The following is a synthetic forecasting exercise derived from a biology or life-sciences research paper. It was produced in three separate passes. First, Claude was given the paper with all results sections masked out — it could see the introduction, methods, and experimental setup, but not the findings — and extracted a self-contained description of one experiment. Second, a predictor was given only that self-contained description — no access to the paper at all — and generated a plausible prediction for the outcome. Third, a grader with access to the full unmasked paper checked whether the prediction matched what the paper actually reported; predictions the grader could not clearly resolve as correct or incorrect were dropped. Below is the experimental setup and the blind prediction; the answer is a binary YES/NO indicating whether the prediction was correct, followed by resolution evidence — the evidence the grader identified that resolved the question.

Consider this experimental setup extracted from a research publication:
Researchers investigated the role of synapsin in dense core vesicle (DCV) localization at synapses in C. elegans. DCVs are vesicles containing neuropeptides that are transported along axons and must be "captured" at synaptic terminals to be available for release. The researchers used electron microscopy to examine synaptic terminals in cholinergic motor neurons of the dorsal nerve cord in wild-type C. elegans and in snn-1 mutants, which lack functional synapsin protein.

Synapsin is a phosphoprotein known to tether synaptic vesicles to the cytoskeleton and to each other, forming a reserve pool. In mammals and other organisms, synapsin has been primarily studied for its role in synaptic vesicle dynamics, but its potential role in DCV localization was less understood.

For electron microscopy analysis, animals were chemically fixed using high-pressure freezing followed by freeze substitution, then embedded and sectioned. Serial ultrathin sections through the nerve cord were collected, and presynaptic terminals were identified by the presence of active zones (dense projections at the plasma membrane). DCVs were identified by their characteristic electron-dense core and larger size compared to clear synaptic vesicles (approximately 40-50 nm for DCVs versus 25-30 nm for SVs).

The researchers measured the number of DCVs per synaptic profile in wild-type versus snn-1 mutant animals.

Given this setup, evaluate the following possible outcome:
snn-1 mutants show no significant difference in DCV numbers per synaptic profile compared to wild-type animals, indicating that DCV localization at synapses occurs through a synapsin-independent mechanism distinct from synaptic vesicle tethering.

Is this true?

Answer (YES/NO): NO